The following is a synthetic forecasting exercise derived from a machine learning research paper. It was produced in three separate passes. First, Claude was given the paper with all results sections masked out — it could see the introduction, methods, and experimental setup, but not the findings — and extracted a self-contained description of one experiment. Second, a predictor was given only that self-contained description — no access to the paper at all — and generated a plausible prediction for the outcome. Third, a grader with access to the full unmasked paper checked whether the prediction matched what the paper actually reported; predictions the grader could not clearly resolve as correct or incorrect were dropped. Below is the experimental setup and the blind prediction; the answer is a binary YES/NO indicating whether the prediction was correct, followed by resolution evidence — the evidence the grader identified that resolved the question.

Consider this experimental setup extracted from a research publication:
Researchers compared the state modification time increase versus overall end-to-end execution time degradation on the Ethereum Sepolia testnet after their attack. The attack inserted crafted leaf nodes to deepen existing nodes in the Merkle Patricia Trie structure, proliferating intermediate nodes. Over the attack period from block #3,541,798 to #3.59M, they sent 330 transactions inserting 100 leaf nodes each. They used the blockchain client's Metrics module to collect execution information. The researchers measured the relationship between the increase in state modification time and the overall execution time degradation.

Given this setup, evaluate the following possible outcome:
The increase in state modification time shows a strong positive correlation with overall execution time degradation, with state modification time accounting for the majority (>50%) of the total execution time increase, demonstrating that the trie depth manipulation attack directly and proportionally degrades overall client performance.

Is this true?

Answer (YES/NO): NO